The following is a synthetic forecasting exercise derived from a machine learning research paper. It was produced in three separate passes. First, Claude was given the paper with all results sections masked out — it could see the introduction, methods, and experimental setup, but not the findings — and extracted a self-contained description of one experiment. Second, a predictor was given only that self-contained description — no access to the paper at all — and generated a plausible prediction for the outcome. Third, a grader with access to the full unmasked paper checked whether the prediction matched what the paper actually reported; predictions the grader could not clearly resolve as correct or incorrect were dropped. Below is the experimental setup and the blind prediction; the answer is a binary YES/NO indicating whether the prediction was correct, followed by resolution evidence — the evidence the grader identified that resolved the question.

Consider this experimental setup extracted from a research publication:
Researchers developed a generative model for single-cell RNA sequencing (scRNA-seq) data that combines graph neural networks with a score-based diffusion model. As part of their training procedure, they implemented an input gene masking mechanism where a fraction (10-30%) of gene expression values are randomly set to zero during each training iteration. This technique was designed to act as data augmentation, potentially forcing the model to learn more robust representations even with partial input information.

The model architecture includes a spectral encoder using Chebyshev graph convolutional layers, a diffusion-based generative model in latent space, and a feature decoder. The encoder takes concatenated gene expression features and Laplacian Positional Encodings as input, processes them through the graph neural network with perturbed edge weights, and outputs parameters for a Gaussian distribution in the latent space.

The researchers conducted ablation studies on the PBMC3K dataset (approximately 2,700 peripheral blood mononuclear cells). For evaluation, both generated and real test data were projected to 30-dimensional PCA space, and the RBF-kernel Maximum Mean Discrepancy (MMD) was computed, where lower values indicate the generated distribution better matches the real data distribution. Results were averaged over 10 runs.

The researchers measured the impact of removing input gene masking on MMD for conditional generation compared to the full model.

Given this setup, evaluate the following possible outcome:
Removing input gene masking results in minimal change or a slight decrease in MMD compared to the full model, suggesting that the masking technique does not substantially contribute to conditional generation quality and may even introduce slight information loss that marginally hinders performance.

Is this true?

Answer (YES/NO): NO